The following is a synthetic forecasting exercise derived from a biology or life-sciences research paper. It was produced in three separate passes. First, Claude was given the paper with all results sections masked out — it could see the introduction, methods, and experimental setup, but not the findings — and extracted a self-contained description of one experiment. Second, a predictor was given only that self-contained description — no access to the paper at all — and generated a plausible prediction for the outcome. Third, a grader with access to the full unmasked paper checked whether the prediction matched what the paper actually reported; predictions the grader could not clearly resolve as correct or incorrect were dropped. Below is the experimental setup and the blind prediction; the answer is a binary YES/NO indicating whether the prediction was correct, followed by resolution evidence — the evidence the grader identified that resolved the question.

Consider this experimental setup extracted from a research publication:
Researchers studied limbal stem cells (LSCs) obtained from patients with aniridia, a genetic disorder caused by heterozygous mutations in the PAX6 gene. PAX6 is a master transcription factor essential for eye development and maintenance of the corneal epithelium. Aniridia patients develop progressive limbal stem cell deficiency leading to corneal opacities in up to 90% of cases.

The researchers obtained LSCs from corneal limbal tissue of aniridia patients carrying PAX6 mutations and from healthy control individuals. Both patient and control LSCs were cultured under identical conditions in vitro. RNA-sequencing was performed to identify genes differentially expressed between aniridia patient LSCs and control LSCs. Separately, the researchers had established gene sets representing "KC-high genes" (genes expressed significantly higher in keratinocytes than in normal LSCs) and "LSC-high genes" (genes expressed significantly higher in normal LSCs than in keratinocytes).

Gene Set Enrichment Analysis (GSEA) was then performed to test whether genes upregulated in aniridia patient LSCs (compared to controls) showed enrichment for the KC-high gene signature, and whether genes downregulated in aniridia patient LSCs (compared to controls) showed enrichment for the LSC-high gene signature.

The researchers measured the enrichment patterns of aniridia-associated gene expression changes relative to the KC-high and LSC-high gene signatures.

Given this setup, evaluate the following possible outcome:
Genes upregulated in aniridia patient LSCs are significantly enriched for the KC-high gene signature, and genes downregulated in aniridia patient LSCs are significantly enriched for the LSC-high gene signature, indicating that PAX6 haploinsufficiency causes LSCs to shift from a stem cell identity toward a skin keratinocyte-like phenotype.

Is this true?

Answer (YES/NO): NO